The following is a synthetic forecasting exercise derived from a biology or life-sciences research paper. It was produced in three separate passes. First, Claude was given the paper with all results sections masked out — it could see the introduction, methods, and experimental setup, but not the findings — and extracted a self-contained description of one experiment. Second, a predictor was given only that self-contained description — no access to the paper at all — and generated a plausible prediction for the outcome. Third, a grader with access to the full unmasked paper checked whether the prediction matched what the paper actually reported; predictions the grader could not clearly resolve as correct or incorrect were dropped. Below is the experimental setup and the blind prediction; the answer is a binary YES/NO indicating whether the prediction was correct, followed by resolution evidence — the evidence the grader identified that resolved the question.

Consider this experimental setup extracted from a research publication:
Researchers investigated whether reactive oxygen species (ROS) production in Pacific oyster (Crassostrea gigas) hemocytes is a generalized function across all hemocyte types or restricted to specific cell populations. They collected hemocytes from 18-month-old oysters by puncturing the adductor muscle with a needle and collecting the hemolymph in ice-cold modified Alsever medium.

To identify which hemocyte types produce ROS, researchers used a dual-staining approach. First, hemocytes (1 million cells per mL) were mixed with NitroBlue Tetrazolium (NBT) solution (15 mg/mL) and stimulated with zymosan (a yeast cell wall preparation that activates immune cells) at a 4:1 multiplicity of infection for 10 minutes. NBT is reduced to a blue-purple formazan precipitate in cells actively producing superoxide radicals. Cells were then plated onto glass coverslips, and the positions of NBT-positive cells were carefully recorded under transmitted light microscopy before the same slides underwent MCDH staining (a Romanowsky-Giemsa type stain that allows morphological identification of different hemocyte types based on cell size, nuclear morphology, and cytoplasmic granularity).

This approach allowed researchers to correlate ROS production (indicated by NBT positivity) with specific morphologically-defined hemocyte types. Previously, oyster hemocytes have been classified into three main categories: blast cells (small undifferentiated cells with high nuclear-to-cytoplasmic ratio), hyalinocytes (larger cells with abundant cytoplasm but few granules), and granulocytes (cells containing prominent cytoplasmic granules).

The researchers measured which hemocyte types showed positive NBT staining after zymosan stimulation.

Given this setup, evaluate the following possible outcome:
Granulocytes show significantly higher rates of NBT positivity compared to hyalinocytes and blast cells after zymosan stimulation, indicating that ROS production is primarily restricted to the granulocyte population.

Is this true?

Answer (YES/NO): NO